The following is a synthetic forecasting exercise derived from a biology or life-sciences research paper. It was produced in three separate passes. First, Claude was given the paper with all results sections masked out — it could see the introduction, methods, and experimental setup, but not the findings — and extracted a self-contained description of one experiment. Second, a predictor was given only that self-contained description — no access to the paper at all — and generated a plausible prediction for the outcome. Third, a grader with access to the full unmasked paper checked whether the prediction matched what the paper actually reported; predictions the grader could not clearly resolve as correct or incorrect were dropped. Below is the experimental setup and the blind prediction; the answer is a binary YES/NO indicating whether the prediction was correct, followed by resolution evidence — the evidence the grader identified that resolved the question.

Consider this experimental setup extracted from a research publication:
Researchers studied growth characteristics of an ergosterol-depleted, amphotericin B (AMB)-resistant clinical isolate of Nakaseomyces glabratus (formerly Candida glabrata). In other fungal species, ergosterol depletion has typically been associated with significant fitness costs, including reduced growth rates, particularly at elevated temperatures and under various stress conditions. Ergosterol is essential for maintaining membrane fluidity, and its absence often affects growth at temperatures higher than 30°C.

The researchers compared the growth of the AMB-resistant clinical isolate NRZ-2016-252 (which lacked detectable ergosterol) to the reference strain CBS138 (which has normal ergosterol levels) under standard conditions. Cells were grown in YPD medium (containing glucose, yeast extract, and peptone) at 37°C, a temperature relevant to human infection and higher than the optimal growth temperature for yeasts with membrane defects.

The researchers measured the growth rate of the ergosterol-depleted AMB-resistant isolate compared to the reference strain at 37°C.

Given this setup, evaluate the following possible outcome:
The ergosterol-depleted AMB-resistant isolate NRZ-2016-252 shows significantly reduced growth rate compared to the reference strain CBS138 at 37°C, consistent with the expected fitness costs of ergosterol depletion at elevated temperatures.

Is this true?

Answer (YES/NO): NO